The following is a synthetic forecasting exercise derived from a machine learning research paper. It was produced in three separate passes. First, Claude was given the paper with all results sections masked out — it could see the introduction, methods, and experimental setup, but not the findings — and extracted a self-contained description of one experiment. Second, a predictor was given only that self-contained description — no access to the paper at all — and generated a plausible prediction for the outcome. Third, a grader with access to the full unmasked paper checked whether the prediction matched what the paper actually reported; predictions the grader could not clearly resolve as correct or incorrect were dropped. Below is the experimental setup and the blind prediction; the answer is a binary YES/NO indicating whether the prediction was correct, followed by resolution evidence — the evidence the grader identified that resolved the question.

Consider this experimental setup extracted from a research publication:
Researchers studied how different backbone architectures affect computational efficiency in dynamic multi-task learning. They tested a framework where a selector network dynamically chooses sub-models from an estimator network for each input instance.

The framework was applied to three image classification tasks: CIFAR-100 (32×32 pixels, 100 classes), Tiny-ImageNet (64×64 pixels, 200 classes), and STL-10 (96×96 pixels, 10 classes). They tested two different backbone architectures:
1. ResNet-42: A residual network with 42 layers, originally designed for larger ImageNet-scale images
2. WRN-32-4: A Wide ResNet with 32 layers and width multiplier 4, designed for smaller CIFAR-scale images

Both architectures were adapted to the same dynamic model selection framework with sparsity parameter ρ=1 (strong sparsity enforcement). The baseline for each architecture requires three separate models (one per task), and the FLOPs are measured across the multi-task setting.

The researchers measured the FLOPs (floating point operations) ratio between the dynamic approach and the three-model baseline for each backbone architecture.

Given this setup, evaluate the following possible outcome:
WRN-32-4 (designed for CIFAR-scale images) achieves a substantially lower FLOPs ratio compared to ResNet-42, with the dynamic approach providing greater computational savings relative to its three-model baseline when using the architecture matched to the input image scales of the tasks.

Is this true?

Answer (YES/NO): NO